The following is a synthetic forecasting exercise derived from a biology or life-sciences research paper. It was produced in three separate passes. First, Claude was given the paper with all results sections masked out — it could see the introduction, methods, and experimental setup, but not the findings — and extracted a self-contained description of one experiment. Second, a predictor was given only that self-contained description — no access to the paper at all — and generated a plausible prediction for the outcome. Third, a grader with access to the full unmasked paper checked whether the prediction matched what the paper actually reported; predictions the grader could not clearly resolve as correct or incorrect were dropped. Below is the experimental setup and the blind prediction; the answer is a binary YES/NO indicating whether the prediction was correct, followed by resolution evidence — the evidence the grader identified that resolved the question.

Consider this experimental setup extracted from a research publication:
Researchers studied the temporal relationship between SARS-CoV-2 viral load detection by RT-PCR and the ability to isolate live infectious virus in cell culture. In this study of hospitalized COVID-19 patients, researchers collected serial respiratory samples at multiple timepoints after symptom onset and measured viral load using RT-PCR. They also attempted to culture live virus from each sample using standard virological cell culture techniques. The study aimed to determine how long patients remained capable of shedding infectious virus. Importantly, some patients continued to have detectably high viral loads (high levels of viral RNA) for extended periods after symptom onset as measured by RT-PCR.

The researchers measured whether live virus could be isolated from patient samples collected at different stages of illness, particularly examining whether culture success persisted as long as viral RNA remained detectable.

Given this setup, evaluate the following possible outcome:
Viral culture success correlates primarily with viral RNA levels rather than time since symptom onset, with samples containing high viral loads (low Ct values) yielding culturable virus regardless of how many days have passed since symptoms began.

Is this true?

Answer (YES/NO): NO